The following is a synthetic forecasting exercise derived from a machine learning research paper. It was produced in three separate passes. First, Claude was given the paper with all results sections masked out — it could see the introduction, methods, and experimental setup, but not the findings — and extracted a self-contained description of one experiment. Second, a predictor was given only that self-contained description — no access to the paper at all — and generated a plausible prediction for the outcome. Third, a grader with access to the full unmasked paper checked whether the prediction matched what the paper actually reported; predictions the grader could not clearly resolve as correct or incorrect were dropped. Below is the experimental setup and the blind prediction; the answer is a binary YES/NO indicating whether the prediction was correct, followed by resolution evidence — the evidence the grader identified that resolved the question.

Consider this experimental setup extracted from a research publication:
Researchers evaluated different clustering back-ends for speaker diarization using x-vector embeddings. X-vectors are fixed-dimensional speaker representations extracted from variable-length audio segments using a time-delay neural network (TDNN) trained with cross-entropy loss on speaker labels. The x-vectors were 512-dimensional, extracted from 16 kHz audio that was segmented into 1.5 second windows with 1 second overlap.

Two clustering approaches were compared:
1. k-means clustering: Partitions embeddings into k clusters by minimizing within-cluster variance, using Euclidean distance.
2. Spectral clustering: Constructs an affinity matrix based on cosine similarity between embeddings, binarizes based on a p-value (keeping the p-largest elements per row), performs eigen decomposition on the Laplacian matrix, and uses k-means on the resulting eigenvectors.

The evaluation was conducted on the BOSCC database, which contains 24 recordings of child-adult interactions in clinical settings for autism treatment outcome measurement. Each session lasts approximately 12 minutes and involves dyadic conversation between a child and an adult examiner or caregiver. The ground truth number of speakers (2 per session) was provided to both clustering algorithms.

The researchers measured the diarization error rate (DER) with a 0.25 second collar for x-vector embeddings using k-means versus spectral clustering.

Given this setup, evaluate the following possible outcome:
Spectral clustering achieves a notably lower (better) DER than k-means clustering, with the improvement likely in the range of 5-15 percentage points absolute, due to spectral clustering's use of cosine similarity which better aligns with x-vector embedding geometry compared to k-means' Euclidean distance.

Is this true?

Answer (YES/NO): NO